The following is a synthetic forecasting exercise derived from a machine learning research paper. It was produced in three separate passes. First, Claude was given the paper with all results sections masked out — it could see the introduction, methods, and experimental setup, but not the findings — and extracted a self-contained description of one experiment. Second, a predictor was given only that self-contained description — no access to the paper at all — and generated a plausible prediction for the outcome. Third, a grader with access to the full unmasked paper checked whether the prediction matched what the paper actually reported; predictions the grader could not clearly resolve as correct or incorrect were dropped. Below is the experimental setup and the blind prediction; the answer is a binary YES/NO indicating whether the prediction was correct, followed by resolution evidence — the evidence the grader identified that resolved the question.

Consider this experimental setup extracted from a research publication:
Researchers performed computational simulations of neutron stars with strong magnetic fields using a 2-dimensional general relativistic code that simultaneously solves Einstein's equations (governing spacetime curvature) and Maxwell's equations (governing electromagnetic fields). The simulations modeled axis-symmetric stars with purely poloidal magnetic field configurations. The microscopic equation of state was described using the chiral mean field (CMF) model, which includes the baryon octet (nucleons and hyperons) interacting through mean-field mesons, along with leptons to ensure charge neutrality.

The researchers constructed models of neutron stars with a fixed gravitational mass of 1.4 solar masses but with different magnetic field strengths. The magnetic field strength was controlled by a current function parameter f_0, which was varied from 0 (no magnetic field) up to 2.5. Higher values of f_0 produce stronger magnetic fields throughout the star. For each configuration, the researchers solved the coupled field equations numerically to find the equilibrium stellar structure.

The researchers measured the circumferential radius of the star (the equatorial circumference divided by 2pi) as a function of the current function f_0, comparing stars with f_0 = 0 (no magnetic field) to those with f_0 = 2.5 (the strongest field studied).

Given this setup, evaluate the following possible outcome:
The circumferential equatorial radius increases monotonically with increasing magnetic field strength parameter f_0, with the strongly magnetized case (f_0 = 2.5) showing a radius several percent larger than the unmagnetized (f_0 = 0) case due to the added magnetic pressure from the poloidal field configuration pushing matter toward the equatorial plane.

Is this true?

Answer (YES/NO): YES